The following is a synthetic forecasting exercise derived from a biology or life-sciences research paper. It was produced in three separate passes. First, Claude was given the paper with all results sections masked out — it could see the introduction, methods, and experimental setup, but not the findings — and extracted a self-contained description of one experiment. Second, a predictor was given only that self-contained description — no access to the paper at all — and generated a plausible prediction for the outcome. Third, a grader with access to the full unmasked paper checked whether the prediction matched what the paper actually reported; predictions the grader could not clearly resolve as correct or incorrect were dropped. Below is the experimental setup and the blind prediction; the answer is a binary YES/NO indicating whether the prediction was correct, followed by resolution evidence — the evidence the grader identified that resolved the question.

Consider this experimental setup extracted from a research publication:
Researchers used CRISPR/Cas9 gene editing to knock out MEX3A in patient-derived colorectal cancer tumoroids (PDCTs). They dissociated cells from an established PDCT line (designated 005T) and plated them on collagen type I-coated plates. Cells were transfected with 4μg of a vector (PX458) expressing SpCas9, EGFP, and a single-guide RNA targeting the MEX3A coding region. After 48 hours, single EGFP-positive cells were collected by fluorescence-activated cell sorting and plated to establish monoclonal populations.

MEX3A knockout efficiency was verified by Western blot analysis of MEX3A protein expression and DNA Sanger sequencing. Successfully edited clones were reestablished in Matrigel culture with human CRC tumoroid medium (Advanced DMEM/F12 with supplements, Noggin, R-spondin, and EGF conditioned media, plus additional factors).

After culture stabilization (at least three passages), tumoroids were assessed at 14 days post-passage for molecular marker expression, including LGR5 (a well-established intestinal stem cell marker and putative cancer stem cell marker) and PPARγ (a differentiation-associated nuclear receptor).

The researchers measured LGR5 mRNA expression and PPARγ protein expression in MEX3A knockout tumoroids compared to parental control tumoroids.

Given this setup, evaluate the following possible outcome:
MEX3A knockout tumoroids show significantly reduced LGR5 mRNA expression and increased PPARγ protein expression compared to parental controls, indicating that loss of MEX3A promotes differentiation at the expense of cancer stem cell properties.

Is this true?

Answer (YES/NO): YES